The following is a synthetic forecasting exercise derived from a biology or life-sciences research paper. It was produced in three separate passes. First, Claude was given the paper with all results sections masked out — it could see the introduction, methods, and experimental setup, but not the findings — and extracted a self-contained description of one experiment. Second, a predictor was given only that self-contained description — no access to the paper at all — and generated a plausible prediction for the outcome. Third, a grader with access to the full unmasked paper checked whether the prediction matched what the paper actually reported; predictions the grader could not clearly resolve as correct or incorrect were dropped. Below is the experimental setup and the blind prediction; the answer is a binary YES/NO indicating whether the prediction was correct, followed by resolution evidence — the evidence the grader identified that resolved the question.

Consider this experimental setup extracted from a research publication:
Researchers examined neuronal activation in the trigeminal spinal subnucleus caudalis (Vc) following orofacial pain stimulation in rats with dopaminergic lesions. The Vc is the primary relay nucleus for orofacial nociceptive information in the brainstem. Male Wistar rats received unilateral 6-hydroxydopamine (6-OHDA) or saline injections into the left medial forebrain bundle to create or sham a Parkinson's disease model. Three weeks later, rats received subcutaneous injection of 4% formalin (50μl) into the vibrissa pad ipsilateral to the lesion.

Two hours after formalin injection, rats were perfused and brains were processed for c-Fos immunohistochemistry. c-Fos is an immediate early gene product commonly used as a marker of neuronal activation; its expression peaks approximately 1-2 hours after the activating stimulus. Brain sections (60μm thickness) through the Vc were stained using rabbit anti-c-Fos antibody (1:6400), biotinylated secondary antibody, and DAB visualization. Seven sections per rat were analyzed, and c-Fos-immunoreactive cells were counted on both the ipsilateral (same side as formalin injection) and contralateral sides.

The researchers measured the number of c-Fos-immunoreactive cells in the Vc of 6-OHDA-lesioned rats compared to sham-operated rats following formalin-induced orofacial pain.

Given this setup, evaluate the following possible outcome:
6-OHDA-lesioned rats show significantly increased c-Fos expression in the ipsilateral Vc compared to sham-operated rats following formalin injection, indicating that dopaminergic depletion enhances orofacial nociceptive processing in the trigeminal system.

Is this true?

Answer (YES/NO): YES